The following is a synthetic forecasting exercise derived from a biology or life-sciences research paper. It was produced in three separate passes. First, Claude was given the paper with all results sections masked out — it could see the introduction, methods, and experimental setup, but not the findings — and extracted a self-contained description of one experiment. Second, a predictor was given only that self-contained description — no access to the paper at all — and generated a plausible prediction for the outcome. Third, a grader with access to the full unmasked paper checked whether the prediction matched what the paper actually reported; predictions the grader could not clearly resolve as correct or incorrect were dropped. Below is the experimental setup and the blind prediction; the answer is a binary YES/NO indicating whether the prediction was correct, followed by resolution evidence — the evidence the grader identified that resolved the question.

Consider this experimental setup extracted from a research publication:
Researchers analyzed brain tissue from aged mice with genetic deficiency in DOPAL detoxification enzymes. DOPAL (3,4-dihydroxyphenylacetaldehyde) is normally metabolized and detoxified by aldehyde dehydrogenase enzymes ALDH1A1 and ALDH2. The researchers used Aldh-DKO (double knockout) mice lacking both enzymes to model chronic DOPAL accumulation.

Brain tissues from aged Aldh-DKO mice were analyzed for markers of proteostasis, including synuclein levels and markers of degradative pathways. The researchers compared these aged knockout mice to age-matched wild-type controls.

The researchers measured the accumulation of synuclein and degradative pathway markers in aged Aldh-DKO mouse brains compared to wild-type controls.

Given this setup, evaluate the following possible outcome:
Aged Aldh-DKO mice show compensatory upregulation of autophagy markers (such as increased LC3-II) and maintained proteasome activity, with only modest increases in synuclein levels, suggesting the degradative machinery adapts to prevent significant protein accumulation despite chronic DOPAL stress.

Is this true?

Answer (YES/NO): NO